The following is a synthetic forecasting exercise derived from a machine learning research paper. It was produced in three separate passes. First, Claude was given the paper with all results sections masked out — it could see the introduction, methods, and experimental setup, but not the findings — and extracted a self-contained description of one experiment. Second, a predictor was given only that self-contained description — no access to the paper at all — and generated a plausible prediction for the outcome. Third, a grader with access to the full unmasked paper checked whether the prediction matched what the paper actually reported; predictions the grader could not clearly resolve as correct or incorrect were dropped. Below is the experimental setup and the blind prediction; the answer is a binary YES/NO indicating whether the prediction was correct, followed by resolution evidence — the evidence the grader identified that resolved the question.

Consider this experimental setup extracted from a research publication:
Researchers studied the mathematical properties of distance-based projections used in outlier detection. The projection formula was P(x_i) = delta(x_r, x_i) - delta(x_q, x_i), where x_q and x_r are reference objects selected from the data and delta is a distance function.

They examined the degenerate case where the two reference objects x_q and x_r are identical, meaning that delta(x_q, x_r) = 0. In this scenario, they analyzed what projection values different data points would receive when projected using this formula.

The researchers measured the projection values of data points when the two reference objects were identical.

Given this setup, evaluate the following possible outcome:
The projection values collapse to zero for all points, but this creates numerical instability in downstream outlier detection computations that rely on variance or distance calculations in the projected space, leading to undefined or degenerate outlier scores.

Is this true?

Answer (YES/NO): NO